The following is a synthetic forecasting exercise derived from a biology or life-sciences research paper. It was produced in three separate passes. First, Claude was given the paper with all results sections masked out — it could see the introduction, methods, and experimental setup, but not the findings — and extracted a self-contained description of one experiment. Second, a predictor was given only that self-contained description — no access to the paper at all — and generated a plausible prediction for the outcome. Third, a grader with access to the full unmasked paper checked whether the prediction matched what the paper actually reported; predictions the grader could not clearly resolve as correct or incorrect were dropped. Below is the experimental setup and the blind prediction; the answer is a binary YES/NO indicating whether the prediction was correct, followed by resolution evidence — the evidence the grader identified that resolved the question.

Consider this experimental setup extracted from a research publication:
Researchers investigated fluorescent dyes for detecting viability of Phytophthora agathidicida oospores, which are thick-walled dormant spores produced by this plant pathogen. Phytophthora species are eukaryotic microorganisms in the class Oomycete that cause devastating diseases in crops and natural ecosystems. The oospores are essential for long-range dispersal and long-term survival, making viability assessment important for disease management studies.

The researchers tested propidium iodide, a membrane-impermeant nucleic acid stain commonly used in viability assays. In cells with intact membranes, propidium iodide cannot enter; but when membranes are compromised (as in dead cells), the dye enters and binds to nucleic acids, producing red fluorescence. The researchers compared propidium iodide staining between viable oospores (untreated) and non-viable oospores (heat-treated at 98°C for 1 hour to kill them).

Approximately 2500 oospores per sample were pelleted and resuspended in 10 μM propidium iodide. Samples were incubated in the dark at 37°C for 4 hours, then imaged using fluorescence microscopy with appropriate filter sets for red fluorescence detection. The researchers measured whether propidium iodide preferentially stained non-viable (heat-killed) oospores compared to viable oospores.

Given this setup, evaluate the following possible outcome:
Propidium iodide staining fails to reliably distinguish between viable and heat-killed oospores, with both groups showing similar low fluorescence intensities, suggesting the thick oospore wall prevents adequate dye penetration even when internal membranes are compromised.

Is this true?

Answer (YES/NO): NO